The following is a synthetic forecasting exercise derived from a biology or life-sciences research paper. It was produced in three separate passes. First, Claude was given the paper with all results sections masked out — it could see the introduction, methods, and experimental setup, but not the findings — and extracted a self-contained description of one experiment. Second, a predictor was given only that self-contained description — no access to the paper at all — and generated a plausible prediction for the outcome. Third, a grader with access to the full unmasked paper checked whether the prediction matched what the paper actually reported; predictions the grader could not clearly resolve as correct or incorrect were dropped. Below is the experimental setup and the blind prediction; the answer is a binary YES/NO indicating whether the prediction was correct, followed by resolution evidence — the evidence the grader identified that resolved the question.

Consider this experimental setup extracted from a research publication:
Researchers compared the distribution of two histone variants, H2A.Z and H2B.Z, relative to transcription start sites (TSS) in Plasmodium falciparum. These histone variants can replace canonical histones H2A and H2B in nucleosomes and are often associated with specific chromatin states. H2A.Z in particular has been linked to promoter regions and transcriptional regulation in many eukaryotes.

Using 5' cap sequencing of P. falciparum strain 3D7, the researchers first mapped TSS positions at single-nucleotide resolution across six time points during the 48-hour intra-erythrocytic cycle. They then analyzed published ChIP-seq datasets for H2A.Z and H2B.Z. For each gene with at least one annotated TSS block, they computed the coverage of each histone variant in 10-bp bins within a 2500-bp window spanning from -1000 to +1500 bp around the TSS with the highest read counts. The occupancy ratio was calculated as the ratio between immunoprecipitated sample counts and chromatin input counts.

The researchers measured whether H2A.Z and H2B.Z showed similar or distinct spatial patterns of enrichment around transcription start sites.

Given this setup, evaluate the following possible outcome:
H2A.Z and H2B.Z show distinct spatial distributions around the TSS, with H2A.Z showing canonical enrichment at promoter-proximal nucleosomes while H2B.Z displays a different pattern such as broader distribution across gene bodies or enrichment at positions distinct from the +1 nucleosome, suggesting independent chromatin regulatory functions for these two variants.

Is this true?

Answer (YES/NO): NO